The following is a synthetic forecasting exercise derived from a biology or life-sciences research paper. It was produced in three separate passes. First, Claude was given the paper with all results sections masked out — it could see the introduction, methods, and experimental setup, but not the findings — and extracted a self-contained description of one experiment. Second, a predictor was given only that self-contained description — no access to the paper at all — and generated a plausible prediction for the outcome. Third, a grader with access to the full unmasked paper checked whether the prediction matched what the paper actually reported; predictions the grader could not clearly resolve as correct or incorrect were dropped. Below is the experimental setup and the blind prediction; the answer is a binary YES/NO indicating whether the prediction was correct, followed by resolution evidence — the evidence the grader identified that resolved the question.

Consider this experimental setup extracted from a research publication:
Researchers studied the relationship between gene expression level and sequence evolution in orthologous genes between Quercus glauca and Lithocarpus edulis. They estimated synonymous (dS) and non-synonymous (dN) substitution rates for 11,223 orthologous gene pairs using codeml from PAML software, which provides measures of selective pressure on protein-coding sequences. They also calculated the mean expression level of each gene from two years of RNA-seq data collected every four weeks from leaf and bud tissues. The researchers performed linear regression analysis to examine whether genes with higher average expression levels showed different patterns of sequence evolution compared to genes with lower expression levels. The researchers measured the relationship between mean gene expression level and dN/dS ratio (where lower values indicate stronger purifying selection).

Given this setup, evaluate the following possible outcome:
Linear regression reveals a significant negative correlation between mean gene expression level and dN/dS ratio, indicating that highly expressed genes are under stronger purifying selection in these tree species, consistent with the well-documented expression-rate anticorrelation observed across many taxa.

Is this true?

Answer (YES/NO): YES